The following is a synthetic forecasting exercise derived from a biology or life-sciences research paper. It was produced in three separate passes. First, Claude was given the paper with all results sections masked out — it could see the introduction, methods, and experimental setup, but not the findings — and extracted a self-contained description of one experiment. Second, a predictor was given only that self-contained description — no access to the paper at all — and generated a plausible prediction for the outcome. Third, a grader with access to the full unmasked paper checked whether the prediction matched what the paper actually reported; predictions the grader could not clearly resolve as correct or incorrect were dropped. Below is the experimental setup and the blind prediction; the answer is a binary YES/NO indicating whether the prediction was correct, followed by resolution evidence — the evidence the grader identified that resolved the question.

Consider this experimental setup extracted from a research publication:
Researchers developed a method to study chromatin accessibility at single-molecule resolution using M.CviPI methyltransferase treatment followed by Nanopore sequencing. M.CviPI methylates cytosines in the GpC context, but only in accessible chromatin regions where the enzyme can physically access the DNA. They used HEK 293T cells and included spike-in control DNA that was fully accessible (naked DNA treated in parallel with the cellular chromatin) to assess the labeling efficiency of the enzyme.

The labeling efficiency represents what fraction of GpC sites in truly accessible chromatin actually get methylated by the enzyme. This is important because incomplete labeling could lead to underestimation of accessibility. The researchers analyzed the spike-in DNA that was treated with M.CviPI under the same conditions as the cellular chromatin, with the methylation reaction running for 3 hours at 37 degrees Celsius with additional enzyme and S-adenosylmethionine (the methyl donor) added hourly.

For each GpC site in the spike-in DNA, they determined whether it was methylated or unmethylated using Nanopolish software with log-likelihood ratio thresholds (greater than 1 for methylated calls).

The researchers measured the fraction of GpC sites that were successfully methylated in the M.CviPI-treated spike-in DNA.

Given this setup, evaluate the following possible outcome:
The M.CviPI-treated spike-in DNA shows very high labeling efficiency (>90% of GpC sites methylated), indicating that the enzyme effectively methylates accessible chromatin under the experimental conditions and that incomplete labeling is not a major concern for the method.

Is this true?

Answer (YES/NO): NO